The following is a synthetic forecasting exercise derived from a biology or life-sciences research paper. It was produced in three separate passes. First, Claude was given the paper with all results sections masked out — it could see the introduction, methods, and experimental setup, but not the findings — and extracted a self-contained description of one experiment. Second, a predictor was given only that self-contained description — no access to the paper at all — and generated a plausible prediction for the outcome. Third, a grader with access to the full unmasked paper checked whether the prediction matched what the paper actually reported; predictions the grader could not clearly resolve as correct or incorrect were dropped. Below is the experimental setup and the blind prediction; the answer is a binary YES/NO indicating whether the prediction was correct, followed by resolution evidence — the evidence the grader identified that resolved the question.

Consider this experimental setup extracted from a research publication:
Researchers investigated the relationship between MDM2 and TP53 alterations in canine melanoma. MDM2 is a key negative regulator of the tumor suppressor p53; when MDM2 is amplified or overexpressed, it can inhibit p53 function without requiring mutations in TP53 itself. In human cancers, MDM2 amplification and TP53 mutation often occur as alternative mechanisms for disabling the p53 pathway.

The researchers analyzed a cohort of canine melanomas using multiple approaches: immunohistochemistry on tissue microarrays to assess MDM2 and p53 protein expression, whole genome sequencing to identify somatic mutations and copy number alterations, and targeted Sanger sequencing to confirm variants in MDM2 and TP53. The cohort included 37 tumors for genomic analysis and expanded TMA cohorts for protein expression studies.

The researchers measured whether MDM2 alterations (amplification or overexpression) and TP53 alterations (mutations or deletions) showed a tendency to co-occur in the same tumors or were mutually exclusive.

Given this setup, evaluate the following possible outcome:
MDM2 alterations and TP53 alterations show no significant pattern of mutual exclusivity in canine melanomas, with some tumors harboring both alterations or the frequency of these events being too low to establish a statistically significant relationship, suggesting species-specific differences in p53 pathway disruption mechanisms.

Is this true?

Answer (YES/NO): NO